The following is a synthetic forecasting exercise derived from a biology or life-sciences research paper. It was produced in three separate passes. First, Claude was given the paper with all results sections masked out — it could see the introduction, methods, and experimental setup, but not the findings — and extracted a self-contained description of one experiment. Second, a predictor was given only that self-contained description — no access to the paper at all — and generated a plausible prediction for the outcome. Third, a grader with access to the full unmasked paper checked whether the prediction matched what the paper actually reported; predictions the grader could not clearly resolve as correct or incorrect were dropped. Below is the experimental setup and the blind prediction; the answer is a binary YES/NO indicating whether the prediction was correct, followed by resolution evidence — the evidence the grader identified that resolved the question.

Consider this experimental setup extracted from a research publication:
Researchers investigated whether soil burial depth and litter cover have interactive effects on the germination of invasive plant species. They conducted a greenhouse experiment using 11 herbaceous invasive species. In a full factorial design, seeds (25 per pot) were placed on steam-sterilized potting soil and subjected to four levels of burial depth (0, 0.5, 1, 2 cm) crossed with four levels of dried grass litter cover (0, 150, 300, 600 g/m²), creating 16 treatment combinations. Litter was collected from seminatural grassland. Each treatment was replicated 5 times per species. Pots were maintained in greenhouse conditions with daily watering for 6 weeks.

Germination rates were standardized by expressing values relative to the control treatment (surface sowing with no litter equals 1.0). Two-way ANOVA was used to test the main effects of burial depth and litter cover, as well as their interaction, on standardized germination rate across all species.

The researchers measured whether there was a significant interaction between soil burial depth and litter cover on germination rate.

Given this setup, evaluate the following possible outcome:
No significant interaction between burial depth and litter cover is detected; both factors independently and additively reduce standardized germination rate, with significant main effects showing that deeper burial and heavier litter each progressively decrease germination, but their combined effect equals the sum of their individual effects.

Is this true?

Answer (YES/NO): NO